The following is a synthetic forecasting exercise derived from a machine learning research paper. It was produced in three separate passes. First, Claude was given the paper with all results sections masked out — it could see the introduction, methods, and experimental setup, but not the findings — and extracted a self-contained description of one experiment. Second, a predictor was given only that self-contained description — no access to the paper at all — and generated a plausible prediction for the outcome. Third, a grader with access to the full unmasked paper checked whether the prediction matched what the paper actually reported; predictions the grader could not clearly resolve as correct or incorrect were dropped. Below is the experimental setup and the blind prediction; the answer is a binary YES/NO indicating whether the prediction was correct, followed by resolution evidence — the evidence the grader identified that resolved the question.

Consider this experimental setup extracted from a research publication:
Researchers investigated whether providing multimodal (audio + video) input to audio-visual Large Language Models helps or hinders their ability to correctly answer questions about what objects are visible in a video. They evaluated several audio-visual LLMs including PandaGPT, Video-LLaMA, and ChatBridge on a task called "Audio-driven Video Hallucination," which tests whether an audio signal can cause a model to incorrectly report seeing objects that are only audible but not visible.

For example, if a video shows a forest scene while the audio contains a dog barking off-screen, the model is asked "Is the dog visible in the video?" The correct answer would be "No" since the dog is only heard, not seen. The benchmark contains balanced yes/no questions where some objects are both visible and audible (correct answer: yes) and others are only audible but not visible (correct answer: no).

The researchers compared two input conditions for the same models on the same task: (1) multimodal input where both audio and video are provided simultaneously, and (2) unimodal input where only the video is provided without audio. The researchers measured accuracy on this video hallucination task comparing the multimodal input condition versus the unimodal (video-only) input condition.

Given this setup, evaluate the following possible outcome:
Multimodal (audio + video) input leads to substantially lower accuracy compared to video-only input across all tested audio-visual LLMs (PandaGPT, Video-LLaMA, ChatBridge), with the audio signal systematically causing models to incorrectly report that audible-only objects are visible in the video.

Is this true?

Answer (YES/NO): NO